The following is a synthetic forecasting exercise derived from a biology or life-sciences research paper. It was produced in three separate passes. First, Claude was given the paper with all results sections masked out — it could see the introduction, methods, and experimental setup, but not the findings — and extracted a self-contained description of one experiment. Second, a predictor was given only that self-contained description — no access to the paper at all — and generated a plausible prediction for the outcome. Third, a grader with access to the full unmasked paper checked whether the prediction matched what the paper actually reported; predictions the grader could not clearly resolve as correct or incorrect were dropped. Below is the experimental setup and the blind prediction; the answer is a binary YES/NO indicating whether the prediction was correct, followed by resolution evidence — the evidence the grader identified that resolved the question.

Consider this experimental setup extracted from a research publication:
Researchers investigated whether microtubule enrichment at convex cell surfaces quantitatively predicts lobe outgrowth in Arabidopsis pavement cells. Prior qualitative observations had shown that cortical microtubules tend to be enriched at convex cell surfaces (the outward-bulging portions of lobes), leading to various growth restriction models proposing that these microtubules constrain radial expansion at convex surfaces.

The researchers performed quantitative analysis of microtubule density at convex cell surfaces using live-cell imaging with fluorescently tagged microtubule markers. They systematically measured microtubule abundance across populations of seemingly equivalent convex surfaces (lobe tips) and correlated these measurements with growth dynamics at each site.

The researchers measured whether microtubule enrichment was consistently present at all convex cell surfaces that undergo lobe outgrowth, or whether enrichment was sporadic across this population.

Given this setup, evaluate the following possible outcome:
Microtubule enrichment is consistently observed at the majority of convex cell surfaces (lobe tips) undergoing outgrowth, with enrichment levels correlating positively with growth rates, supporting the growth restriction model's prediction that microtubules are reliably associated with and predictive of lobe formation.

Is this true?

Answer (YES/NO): NO